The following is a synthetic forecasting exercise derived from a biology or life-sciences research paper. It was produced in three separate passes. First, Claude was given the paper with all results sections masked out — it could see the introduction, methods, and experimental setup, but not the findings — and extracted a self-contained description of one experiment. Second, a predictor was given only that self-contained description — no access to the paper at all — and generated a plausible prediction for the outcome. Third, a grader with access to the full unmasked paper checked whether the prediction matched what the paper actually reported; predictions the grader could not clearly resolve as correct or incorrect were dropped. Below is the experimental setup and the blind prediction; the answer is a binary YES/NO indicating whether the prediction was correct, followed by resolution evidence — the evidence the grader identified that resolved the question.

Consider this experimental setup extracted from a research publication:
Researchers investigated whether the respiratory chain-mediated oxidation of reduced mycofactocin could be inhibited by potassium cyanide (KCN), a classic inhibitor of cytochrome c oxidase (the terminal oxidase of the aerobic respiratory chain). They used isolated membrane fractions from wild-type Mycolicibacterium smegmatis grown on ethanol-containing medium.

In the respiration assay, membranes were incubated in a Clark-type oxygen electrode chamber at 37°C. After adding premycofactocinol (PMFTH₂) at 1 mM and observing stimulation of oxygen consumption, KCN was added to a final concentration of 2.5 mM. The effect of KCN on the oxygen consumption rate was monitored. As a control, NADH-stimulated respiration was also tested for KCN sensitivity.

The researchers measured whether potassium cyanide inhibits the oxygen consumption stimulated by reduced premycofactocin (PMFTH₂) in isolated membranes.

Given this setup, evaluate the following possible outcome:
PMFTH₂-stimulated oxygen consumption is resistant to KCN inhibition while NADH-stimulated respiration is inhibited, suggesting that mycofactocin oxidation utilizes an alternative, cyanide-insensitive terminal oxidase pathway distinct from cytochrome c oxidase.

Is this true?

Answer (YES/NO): NO